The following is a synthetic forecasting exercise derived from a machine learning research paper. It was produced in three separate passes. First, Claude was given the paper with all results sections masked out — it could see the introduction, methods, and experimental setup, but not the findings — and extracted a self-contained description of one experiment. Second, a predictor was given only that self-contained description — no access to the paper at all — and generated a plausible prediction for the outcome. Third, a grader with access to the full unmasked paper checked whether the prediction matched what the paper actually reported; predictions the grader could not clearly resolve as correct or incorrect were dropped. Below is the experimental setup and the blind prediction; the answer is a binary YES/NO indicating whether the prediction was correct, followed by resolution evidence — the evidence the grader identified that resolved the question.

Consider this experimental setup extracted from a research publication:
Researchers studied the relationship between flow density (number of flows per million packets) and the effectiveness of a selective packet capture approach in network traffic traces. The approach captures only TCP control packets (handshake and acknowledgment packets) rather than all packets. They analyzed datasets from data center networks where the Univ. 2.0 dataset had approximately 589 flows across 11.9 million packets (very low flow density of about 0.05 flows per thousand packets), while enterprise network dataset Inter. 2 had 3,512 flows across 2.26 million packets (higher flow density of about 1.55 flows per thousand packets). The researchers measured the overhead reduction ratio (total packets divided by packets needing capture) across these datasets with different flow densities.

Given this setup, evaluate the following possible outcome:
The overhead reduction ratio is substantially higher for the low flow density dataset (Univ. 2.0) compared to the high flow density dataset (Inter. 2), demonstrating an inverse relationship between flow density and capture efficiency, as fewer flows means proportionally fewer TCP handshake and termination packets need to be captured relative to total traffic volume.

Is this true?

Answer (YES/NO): YES